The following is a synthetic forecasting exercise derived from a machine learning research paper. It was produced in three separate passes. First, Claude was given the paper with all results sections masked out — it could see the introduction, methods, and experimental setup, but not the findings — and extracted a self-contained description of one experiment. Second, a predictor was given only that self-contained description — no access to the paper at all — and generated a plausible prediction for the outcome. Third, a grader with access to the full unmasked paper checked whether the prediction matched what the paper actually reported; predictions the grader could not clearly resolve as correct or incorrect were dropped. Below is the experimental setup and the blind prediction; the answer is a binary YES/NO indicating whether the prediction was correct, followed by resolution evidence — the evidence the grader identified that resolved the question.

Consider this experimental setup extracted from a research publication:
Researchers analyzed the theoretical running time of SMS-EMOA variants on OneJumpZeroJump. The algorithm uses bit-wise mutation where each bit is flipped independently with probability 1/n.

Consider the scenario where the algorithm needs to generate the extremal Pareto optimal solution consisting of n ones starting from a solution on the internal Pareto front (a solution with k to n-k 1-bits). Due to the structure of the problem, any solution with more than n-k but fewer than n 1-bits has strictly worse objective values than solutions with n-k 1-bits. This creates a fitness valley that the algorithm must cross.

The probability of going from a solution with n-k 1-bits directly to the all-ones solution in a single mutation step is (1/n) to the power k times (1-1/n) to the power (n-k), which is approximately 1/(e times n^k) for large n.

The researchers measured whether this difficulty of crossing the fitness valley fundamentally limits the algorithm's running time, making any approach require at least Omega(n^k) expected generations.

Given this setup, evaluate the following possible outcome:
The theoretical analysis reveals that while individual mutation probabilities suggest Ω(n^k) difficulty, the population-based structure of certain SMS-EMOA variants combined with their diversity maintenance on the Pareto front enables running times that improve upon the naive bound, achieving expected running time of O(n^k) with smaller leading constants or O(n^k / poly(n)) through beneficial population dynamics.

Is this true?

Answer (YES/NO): NO